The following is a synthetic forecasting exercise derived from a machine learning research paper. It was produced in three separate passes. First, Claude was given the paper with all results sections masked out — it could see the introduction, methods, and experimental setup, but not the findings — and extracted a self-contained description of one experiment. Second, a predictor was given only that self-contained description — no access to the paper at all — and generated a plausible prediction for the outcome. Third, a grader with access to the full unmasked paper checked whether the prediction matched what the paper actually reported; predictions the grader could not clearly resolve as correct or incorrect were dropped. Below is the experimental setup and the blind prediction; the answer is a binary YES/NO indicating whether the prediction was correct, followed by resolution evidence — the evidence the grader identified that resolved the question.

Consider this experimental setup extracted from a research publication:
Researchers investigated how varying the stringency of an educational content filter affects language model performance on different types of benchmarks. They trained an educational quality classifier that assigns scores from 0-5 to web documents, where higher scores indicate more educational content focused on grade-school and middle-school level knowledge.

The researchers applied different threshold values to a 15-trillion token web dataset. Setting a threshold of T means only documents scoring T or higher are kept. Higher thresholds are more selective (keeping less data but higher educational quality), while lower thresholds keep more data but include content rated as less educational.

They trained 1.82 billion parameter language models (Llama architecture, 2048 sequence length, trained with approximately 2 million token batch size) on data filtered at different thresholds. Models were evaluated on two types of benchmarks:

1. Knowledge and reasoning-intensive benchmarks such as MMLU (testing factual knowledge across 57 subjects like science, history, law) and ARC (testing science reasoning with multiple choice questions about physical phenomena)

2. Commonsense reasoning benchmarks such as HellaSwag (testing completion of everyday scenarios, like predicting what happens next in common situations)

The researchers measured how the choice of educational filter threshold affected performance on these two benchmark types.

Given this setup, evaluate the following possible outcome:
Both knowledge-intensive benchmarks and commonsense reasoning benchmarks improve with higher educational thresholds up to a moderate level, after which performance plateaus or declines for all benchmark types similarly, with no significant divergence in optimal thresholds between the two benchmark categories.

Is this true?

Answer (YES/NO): NO